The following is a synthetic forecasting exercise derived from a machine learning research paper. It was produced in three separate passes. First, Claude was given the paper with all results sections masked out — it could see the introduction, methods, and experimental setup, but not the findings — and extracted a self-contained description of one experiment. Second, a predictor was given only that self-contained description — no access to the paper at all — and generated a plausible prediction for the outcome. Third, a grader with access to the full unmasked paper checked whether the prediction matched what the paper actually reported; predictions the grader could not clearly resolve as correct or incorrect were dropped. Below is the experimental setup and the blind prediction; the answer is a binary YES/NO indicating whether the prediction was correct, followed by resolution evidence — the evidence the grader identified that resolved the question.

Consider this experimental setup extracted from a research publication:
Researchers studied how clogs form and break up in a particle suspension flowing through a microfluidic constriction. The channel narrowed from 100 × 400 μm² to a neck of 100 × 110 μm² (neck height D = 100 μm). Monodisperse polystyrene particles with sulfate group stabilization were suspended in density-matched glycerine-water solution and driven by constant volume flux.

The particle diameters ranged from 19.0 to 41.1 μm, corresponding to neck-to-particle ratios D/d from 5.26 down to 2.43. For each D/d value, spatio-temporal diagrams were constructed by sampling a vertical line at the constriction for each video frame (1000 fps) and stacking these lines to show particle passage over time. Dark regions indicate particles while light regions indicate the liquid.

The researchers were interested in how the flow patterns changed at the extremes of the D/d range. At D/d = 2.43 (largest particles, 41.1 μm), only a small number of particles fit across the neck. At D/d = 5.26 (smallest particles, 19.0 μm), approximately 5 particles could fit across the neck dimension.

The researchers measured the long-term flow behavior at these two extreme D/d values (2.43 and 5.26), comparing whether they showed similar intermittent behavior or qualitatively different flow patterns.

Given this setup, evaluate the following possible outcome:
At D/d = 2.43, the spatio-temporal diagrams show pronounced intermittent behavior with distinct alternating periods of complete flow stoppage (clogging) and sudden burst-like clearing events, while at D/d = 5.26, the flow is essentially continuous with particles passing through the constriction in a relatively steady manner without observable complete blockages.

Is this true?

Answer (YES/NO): NO